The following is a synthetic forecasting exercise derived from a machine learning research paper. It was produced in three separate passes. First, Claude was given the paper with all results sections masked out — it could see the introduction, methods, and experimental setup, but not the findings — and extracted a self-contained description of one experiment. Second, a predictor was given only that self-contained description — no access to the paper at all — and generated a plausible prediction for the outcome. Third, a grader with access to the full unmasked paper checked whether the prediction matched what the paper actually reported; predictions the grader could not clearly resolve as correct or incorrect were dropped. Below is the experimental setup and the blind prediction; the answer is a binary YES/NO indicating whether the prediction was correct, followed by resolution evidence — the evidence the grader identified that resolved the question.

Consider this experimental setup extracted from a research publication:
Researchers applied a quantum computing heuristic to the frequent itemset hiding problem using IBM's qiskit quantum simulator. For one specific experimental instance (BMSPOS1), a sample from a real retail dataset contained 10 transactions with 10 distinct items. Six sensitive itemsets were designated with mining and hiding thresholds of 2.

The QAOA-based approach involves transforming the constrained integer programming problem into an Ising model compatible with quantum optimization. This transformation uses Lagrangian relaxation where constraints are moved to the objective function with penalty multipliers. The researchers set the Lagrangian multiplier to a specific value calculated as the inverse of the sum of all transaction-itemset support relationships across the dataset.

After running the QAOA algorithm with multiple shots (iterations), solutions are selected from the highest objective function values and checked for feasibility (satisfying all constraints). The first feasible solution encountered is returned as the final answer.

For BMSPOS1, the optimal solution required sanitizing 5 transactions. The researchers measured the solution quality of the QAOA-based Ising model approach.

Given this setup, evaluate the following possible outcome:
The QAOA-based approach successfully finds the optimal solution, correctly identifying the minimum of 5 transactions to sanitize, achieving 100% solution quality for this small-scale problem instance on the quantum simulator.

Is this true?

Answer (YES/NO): NO